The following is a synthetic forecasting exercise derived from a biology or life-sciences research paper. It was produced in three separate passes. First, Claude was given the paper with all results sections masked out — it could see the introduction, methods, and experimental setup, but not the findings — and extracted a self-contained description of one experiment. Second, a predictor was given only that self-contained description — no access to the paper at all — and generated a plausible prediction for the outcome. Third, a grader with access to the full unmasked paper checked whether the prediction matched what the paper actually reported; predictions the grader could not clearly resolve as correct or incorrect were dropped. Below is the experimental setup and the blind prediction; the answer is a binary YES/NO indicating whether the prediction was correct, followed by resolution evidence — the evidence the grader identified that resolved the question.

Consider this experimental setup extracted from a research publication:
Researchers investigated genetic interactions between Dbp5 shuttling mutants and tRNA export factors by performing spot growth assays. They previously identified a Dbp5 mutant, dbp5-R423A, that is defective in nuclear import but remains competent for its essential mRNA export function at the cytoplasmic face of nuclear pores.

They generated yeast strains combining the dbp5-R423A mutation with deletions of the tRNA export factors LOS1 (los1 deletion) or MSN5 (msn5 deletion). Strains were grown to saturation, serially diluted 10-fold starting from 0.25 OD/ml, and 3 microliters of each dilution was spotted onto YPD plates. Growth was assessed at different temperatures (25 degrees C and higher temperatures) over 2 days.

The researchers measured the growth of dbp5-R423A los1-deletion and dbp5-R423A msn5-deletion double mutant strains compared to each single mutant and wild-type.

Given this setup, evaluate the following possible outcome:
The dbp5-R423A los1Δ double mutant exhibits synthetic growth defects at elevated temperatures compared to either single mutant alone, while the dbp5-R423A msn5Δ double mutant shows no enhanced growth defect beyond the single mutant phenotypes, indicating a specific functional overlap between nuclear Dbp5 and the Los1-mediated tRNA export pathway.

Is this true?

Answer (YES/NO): NO